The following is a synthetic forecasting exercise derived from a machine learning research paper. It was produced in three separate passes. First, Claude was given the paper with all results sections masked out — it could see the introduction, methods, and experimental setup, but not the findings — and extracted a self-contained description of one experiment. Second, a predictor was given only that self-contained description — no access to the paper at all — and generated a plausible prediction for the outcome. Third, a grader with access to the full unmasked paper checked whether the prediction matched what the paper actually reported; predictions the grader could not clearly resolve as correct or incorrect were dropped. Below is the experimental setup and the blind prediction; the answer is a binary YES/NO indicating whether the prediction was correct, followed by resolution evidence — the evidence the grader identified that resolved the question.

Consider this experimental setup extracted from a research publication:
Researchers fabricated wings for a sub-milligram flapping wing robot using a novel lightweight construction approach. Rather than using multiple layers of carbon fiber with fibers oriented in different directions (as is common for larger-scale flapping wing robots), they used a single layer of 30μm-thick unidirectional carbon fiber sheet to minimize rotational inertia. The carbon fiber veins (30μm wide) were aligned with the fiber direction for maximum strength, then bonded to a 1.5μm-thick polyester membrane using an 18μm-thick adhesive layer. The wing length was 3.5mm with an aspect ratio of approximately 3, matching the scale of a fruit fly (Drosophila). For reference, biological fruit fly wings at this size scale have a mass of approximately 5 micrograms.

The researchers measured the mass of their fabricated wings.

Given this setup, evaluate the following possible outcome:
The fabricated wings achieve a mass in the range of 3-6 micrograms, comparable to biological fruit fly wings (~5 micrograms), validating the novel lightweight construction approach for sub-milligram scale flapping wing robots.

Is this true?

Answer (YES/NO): NO